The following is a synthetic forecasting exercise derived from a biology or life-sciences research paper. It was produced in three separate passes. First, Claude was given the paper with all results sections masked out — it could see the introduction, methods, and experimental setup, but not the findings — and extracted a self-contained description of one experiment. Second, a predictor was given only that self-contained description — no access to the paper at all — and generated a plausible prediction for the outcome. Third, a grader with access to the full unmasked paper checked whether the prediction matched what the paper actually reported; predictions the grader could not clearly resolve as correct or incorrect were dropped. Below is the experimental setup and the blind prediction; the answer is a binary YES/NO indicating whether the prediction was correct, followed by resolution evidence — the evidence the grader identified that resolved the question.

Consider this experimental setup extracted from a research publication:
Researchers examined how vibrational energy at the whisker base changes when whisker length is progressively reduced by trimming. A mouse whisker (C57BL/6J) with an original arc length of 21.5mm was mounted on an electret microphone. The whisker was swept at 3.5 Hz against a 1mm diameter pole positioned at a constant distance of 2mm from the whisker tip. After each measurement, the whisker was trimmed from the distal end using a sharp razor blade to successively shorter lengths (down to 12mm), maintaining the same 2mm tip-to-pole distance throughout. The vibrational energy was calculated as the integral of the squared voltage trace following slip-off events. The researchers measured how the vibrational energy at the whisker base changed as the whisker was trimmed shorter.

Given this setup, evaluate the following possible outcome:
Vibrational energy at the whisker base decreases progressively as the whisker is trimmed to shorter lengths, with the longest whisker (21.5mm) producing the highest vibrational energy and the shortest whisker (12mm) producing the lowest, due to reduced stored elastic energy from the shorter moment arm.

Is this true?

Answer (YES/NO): NO